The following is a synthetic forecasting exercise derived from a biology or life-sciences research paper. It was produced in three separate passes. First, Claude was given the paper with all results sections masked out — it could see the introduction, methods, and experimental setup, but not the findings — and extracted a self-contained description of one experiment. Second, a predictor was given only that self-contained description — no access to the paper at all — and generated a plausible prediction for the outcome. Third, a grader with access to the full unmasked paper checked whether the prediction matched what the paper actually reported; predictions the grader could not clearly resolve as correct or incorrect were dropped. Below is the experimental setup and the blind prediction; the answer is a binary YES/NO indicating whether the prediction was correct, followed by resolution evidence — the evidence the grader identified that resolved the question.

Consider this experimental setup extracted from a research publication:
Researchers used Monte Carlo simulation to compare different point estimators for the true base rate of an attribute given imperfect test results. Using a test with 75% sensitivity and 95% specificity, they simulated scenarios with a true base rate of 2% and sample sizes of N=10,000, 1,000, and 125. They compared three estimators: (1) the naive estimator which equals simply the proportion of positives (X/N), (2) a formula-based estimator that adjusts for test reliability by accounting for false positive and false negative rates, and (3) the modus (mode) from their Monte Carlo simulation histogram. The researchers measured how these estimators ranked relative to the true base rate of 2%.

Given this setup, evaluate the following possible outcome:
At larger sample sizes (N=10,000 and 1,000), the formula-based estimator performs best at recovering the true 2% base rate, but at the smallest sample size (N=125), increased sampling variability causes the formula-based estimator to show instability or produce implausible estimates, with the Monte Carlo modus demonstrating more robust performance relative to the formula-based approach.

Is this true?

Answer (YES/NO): NO